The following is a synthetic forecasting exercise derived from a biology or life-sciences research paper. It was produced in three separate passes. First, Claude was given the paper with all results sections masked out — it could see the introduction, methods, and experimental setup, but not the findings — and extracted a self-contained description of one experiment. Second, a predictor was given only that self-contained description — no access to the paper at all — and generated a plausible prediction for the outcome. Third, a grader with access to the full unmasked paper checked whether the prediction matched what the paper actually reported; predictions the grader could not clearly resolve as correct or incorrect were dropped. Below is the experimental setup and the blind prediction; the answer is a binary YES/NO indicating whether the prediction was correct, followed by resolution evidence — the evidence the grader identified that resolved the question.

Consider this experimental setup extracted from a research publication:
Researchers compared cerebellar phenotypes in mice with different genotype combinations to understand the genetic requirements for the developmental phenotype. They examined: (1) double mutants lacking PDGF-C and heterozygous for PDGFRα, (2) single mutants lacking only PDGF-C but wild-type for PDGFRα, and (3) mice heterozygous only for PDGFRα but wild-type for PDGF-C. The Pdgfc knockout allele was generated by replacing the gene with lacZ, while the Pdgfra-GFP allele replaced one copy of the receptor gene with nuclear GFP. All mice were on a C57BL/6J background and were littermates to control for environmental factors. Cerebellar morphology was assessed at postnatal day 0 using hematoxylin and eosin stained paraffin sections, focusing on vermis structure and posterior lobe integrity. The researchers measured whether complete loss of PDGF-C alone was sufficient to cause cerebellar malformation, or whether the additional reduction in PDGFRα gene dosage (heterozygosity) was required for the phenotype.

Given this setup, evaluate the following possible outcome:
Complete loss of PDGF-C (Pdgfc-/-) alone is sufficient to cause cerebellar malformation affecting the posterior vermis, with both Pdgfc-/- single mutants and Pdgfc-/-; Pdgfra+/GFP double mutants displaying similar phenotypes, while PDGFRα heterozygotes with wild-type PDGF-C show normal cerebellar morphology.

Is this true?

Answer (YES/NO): NO